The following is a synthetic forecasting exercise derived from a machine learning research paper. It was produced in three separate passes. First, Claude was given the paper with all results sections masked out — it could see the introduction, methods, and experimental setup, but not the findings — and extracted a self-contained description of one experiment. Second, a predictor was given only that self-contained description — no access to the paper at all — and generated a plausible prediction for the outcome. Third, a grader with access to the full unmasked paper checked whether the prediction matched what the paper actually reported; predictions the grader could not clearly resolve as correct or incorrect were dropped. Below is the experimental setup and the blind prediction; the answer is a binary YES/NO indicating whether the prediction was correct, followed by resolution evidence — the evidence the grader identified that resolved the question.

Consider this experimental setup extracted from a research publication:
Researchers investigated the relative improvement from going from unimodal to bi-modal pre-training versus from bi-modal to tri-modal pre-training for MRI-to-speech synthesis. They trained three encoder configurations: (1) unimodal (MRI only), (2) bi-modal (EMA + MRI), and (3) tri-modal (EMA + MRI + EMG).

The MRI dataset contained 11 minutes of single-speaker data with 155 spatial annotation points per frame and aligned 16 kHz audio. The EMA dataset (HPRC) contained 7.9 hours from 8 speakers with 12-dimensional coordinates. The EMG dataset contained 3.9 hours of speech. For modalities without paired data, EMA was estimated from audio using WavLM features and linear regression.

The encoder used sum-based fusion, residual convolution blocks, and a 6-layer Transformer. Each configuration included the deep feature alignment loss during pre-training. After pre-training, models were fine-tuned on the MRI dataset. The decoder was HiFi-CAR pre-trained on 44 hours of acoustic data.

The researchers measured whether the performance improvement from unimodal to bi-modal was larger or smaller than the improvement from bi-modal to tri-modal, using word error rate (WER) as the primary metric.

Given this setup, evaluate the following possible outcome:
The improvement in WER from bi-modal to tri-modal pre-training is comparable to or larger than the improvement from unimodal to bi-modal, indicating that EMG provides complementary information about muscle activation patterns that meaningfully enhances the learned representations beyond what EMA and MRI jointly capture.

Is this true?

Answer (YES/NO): NO